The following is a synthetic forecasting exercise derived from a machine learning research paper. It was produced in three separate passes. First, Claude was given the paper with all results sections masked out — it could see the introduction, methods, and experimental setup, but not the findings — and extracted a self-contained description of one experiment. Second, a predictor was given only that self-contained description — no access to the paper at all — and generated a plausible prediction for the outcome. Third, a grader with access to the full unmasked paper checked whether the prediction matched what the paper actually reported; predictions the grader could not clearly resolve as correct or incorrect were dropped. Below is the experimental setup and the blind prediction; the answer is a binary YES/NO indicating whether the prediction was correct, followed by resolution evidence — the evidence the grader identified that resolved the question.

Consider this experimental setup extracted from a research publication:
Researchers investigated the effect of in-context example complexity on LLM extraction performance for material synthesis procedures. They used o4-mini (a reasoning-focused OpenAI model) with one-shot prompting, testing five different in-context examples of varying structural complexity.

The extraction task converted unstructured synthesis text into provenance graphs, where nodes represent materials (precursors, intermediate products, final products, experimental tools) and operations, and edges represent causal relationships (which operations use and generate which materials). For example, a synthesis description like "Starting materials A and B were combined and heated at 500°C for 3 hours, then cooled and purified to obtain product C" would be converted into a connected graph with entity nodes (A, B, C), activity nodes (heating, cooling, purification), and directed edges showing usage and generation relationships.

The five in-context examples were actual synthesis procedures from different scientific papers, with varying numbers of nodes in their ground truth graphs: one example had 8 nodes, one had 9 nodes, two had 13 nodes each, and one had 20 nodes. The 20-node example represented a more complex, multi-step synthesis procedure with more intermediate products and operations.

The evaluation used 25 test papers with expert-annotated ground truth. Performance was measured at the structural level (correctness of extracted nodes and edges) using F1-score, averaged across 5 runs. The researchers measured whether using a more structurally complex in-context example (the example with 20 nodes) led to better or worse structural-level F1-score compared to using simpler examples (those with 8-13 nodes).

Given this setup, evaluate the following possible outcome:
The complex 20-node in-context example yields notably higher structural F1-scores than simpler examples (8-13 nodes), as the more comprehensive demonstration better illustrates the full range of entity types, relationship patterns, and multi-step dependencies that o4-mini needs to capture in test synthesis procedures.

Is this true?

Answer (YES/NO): YES